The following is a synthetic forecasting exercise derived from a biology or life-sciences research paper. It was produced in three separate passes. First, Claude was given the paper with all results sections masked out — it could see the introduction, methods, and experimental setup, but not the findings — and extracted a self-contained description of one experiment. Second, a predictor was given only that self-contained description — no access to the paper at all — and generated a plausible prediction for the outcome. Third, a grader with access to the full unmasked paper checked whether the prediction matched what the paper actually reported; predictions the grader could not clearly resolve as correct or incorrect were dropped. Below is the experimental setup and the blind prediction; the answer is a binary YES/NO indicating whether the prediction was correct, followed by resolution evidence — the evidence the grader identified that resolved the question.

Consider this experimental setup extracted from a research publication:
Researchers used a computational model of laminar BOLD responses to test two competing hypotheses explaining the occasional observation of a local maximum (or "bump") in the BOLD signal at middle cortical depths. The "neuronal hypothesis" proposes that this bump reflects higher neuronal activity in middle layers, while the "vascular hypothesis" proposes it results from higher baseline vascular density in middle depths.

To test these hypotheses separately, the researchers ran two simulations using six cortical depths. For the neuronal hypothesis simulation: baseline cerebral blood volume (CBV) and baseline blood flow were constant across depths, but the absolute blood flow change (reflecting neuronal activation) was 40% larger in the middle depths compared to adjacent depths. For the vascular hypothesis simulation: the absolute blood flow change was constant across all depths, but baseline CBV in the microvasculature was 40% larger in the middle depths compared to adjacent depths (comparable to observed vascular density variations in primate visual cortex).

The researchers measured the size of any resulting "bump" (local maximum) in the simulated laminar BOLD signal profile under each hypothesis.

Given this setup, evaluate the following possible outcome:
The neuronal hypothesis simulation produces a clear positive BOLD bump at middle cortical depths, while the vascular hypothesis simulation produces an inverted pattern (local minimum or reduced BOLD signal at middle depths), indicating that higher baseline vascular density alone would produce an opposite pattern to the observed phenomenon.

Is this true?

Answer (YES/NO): NO